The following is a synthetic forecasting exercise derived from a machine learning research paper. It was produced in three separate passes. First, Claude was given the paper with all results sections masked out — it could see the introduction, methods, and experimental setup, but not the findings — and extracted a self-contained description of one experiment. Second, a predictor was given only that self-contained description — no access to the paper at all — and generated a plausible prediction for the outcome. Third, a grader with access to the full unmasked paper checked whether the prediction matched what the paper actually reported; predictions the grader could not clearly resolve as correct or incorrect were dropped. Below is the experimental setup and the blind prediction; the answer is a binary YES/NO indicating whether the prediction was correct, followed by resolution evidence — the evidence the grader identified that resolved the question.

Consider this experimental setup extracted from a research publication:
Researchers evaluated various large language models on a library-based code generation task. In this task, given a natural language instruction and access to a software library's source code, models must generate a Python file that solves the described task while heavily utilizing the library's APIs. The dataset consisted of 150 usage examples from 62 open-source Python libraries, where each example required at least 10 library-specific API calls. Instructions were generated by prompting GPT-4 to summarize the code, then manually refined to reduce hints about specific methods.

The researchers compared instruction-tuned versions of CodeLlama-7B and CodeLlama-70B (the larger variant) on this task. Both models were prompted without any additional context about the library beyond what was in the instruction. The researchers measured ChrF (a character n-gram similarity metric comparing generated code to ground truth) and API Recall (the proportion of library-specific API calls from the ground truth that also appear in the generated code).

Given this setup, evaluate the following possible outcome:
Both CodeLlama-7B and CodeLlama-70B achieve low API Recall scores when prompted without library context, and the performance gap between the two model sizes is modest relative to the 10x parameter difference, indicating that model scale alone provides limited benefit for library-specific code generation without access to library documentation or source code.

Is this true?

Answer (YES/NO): NO